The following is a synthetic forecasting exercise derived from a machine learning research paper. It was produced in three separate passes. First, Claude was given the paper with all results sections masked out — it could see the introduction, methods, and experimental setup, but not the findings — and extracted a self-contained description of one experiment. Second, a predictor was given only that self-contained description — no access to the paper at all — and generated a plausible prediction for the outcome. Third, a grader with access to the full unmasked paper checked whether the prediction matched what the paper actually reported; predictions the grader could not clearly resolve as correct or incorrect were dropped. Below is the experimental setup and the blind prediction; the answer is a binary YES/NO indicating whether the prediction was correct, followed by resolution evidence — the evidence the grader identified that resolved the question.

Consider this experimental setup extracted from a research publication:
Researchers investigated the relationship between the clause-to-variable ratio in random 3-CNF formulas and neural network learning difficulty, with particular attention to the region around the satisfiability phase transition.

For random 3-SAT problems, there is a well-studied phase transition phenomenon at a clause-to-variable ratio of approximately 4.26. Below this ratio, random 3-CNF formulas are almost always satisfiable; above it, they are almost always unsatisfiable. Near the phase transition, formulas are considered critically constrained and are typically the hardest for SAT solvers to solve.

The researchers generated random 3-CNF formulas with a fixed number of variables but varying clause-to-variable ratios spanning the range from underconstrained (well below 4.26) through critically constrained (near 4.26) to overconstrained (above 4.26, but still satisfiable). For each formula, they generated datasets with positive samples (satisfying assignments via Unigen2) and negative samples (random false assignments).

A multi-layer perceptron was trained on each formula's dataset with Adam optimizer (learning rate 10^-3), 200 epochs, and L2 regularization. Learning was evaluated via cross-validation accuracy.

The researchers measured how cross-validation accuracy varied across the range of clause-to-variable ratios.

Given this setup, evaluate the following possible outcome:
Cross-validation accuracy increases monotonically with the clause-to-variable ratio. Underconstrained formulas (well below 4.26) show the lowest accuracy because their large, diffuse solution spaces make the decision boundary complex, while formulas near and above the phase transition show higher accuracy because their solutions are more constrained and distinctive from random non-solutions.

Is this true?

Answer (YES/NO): NO